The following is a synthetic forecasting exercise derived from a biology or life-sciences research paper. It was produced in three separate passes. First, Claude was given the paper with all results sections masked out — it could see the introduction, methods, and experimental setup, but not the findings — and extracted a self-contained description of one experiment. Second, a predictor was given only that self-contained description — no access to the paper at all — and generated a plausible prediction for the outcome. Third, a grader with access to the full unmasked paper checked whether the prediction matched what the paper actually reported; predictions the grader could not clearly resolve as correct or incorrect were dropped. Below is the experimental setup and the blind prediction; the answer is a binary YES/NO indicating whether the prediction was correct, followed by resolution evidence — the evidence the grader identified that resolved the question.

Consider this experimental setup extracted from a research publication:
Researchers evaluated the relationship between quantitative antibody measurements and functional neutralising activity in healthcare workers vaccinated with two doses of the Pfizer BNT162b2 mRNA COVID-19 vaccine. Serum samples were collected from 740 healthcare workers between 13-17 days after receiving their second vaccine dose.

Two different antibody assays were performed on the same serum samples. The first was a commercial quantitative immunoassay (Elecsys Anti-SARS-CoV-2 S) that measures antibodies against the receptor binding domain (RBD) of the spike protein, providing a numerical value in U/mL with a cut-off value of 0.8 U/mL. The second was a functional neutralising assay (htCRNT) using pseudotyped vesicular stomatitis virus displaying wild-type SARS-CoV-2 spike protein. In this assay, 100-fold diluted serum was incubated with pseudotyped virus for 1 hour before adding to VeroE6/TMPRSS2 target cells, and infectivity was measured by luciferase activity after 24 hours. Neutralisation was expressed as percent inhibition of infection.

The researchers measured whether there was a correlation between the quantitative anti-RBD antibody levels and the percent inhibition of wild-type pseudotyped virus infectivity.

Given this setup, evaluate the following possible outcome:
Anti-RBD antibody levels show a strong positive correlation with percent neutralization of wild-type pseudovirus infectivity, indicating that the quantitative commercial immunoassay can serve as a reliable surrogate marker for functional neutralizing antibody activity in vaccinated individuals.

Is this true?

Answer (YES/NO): NO